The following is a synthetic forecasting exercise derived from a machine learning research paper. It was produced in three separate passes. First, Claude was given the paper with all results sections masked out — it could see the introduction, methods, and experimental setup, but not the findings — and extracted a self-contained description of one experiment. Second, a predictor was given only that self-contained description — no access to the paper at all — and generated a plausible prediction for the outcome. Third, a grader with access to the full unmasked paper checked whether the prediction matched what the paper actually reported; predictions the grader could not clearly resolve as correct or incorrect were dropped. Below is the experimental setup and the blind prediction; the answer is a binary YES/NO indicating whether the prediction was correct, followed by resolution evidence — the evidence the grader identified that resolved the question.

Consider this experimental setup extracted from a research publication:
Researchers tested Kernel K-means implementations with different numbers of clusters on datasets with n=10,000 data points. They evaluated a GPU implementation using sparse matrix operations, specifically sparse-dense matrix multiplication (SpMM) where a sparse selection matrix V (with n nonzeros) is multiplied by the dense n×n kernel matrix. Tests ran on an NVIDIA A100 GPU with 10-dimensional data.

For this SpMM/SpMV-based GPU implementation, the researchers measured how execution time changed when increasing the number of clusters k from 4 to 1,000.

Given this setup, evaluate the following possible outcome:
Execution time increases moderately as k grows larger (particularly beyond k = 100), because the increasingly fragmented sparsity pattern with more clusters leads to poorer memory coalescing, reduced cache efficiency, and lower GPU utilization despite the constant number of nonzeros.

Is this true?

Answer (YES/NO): NO